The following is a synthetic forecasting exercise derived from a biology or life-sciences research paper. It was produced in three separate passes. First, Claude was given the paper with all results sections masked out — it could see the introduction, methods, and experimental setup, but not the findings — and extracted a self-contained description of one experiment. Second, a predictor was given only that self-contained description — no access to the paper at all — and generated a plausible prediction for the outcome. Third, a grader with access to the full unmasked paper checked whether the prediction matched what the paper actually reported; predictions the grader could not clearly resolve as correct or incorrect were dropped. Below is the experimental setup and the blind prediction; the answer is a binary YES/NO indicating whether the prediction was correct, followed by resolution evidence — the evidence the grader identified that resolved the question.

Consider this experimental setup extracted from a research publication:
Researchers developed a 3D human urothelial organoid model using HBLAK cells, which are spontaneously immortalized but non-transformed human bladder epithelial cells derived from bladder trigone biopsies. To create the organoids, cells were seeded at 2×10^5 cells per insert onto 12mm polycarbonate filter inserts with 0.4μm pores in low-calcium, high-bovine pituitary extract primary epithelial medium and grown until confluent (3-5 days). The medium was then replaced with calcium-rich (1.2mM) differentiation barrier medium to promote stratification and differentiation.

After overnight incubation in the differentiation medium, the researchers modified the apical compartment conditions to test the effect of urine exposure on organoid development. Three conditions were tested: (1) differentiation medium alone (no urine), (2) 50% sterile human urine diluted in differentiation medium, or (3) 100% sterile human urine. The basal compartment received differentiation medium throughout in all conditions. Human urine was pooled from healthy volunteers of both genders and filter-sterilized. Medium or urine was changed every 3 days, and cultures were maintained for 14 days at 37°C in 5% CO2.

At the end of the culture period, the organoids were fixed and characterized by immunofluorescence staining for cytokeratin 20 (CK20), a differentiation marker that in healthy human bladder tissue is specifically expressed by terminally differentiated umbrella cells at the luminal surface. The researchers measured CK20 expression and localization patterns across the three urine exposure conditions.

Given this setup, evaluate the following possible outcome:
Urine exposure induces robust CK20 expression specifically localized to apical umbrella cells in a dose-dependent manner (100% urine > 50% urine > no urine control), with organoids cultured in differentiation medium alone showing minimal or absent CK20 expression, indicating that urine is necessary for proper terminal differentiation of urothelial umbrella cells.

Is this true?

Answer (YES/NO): NO